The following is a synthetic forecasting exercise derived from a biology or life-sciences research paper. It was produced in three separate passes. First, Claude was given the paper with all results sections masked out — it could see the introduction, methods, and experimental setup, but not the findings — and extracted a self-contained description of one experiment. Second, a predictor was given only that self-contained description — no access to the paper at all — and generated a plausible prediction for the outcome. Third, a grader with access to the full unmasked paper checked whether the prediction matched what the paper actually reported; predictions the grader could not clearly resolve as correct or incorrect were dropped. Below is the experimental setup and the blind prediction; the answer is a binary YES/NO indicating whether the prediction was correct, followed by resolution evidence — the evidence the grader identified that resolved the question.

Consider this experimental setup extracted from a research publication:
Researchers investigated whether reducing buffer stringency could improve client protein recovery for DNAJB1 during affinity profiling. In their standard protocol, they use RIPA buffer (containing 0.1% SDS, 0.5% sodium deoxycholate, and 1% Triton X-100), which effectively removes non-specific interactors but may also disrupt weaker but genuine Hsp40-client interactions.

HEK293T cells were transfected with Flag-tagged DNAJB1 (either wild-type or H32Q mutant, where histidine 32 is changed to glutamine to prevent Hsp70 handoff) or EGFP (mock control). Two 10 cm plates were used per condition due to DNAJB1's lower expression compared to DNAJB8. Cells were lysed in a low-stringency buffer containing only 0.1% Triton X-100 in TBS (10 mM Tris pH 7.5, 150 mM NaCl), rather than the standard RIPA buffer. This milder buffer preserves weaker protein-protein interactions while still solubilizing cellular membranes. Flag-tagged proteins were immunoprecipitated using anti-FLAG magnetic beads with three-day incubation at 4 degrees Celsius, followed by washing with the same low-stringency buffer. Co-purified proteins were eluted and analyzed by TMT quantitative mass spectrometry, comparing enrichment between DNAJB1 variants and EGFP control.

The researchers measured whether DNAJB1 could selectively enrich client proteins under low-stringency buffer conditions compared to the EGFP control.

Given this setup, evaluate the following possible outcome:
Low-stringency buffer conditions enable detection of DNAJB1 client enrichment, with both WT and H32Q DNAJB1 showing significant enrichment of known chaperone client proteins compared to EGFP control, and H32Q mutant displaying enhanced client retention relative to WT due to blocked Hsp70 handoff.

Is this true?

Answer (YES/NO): NO